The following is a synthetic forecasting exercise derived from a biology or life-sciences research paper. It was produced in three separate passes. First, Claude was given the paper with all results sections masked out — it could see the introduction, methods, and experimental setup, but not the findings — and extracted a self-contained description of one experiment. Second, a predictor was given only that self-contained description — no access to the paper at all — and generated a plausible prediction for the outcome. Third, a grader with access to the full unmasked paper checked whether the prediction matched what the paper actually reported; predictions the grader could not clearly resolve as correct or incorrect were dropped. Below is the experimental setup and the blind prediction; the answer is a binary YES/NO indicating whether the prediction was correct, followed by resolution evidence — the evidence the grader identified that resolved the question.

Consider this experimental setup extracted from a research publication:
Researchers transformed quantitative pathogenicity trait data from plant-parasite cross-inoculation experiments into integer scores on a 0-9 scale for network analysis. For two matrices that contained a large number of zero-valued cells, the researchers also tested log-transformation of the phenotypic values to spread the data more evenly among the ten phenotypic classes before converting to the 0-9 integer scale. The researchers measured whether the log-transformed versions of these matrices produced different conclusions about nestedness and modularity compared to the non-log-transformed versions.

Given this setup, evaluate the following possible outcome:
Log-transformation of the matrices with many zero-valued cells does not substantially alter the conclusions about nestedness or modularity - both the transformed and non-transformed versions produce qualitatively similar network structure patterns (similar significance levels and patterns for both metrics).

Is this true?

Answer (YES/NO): YES